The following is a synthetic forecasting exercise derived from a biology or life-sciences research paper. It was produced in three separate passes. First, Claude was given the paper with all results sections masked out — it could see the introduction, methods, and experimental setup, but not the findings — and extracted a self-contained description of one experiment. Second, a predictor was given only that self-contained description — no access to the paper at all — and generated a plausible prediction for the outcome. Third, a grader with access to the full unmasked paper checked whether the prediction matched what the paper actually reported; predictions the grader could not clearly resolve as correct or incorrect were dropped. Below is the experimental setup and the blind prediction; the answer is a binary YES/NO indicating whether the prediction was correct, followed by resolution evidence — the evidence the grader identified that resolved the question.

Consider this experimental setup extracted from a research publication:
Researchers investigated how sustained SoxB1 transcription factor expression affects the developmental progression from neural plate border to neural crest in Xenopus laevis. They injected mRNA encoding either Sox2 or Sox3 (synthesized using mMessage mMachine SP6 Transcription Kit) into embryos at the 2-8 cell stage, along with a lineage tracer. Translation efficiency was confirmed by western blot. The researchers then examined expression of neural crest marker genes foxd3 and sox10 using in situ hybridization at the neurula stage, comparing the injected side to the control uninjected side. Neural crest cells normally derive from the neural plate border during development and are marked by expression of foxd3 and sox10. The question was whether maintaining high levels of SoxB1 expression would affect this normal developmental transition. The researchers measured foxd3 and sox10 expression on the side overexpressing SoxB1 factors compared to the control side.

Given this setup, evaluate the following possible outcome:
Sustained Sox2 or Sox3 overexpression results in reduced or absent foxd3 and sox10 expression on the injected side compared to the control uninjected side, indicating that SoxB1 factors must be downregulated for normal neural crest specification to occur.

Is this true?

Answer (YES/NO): YES